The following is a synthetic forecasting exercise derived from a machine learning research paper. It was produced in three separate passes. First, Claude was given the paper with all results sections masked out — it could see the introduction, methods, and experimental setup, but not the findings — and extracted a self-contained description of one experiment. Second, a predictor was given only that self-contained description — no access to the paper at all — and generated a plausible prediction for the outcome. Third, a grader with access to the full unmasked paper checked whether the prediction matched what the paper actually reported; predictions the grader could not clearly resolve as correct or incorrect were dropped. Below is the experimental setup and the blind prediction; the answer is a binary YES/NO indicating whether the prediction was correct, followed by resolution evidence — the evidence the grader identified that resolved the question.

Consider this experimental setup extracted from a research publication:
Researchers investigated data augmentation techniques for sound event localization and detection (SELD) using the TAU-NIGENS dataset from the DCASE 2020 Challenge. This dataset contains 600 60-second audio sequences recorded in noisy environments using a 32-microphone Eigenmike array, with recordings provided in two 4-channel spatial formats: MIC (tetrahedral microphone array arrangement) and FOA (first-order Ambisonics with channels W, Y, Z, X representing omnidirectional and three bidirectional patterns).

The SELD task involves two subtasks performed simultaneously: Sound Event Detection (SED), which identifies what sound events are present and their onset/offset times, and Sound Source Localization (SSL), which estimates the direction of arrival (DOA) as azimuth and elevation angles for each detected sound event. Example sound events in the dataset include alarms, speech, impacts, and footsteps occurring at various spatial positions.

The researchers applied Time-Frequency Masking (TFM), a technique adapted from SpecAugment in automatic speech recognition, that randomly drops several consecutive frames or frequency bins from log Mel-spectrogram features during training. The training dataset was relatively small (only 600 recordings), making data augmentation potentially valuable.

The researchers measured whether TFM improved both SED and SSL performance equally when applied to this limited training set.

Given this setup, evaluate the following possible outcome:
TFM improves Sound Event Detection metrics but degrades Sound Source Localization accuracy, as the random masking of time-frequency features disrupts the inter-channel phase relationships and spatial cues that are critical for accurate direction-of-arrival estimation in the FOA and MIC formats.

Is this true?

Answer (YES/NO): YES